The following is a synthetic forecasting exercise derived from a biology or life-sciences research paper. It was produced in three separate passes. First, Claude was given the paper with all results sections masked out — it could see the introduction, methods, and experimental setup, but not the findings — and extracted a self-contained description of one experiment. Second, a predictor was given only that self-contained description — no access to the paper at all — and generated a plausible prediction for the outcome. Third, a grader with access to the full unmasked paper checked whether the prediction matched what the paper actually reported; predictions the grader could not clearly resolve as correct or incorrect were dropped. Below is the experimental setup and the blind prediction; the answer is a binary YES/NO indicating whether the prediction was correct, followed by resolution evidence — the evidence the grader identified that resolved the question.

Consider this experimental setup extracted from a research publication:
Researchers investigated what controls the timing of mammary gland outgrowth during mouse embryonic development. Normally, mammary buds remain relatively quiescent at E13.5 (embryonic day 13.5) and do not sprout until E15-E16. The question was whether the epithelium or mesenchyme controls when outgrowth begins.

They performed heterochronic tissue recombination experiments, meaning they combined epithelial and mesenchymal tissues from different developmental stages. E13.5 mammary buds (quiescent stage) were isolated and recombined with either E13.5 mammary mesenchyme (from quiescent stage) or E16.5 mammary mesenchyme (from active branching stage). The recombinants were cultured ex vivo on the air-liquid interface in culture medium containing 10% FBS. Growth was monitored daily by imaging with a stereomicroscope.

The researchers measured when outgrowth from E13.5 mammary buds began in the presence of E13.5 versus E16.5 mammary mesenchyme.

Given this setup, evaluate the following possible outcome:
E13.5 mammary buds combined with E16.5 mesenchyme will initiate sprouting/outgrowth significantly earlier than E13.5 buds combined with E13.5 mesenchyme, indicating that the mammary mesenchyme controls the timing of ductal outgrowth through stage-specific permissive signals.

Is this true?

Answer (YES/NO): NO